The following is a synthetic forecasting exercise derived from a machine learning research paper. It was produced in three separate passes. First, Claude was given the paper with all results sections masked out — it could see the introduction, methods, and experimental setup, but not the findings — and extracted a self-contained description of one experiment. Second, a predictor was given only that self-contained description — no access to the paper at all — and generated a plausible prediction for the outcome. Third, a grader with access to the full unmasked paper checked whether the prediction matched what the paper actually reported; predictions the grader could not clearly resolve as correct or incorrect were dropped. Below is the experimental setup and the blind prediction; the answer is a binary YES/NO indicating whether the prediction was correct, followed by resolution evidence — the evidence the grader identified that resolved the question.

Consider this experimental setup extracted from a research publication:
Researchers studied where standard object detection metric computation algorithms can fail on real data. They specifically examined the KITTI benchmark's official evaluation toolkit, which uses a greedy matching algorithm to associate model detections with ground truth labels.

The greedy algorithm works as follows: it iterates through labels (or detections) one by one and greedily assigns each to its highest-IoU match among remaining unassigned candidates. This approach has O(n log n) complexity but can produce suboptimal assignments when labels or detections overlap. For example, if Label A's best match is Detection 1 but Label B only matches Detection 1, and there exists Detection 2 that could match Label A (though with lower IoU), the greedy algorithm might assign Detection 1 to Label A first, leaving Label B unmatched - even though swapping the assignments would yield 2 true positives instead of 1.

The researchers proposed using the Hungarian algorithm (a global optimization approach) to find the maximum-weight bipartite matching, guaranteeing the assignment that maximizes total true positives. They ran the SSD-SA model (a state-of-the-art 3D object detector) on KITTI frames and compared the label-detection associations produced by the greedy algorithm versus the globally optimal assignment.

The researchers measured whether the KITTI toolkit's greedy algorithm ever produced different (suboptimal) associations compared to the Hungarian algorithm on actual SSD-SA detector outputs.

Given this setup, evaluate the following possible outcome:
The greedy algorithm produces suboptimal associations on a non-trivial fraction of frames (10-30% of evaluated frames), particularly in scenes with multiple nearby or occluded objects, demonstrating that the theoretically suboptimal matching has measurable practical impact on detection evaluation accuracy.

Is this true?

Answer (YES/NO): NO